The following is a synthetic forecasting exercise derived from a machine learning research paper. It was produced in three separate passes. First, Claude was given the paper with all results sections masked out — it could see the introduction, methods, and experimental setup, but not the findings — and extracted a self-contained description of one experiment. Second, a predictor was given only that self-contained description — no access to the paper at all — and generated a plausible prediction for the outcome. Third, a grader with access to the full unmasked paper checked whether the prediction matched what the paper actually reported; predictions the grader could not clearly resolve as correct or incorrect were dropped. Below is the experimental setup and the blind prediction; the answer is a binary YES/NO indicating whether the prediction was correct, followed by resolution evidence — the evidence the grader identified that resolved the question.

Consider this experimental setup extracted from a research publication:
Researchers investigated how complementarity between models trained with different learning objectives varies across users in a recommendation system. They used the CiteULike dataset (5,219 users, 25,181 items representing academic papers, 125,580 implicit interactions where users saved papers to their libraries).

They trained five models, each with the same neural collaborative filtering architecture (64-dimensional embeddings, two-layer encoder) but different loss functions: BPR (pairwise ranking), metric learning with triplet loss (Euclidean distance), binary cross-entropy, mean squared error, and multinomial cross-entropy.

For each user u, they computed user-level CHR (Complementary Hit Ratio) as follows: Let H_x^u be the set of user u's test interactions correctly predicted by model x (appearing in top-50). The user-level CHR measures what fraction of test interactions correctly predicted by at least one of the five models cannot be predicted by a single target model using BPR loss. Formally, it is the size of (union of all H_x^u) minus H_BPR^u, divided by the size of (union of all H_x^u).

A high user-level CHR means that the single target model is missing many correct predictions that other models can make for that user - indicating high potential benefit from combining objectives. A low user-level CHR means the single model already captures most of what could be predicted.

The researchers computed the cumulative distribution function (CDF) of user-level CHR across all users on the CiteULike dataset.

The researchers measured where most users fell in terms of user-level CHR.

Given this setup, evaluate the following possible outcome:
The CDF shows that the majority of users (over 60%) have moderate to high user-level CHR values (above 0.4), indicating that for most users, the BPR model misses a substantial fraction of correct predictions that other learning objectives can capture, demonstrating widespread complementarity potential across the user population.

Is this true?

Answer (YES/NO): YES